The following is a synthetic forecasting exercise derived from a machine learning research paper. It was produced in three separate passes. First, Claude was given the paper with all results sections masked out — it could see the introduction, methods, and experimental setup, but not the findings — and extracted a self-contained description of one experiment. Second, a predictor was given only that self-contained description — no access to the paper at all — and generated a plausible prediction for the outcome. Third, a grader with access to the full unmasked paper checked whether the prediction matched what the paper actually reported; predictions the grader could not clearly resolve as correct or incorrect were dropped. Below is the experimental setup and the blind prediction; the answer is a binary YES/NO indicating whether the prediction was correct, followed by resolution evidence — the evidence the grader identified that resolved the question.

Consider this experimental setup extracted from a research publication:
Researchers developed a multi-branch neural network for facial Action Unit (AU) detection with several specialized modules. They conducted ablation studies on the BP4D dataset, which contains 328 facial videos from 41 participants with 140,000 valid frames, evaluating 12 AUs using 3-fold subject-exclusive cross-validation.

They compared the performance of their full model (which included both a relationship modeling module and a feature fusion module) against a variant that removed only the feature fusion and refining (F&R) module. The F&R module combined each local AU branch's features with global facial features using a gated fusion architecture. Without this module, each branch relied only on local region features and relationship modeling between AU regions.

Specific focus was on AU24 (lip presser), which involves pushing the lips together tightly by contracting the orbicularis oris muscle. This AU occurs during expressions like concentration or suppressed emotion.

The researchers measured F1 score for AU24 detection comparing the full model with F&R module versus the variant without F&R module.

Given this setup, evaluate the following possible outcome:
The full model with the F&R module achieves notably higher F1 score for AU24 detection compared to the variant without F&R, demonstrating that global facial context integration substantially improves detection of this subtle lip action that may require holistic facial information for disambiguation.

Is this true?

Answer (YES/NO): NO